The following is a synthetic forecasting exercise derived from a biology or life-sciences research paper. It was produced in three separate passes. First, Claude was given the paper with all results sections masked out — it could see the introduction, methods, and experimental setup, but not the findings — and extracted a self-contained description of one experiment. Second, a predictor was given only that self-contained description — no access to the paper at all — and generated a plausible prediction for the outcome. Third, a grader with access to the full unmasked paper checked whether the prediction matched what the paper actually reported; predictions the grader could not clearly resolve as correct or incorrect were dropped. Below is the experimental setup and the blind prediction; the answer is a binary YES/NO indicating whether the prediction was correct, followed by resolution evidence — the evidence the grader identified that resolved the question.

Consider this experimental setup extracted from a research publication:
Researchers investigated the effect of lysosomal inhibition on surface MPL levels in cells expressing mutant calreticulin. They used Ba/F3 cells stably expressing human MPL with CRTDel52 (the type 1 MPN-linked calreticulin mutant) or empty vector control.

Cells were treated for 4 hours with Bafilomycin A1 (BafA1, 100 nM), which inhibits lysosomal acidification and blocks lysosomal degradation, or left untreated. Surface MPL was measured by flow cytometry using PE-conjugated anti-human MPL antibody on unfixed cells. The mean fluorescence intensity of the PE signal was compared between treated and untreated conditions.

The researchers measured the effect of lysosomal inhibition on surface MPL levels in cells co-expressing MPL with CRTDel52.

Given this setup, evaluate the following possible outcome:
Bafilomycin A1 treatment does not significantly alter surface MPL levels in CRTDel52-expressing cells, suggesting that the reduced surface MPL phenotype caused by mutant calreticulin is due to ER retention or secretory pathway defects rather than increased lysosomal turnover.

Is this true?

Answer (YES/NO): NO